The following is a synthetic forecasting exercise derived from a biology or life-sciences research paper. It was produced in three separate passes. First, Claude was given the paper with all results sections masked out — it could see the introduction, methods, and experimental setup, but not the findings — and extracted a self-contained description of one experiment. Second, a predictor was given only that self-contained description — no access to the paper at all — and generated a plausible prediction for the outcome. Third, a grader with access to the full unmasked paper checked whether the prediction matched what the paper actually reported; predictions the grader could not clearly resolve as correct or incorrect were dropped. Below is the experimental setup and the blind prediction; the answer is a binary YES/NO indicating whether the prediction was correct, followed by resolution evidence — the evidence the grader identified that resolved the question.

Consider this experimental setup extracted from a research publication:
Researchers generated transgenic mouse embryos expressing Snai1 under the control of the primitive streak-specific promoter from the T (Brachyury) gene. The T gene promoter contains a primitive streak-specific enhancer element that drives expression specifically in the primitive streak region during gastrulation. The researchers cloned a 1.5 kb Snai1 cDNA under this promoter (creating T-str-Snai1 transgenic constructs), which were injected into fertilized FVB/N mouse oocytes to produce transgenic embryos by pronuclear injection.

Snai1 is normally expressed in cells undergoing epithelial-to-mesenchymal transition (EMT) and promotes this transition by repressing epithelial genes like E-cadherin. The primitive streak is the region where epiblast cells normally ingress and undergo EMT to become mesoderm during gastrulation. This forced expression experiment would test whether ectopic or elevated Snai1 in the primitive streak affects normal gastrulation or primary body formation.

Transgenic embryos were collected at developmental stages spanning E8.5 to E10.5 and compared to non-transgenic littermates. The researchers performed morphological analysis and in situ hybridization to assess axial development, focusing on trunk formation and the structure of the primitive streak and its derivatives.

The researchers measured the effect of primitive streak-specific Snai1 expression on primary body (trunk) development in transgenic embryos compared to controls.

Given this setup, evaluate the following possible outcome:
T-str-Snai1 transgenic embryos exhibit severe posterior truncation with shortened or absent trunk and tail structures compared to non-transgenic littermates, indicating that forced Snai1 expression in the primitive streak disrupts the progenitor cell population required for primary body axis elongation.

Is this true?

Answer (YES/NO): NO